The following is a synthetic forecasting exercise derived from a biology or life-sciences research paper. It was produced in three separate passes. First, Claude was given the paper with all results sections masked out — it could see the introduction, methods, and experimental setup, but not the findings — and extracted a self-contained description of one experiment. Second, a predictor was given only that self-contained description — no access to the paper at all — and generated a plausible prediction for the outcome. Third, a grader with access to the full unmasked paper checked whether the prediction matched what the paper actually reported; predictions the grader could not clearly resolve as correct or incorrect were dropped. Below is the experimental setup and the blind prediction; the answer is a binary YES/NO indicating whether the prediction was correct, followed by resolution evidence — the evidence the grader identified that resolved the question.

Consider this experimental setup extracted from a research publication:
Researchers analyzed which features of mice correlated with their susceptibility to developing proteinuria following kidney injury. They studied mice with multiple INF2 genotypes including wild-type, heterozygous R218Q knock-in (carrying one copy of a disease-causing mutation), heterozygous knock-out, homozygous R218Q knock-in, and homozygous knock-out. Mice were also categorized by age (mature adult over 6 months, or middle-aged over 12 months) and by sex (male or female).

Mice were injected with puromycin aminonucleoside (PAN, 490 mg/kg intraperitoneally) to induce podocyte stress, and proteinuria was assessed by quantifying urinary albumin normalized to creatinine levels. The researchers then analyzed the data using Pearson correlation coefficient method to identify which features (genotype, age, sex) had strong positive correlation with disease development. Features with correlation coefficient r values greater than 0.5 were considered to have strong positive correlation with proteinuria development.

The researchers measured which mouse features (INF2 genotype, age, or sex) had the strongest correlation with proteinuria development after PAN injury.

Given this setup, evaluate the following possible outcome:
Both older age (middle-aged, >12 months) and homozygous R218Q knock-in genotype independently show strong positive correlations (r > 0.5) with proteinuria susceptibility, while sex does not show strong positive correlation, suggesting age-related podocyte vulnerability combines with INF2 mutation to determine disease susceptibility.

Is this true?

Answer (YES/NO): NO